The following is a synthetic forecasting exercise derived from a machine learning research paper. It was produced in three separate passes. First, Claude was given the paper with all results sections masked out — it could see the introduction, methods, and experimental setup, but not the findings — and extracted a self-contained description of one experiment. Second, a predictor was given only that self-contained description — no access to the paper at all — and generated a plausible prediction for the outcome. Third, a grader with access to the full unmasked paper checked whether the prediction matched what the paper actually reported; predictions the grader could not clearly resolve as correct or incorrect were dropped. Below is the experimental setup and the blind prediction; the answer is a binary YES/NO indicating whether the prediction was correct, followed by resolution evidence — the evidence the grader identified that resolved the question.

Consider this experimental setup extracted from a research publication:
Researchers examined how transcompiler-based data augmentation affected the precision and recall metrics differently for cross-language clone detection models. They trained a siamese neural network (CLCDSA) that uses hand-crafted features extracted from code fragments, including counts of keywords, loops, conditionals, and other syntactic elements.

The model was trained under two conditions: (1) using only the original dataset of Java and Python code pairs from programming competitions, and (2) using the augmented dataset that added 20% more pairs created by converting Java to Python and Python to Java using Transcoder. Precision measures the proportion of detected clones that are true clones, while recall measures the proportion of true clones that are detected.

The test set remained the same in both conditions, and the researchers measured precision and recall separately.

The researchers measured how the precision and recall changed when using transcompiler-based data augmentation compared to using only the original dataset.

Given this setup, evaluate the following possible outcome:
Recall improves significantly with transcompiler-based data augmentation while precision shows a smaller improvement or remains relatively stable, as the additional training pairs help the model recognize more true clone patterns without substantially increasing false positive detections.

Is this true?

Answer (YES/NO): NO